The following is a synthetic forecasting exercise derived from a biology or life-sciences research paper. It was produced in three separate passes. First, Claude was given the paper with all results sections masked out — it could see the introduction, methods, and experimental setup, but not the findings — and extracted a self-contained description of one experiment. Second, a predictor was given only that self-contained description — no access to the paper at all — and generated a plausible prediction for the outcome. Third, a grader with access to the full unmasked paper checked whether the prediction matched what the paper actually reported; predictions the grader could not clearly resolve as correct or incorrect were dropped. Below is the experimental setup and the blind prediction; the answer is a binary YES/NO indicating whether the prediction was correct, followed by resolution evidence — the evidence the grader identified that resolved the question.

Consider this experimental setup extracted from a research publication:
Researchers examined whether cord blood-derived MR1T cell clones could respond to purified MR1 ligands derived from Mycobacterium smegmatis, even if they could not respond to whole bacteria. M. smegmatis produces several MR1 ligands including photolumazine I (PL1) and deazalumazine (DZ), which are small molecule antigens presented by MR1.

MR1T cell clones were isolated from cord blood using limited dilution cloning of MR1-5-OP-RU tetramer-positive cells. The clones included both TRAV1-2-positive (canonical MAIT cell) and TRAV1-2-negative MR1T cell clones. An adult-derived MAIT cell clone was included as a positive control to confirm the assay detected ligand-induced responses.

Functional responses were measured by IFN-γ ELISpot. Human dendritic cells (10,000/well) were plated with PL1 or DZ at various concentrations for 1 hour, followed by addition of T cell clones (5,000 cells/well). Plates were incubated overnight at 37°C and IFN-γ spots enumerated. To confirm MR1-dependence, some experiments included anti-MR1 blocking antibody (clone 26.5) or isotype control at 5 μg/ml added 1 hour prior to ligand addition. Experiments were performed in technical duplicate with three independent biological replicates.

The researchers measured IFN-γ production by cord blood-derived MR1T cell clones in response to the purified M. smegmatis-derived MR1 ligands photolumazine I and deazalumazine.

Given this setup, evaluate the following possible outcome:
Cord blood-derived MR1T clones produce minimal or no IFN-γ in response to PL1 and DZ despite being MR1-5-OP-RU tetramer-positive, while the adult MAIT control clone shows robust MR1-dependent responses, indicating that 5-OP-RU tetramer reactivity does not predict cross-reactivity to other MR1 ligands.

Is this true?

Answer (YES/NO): NO